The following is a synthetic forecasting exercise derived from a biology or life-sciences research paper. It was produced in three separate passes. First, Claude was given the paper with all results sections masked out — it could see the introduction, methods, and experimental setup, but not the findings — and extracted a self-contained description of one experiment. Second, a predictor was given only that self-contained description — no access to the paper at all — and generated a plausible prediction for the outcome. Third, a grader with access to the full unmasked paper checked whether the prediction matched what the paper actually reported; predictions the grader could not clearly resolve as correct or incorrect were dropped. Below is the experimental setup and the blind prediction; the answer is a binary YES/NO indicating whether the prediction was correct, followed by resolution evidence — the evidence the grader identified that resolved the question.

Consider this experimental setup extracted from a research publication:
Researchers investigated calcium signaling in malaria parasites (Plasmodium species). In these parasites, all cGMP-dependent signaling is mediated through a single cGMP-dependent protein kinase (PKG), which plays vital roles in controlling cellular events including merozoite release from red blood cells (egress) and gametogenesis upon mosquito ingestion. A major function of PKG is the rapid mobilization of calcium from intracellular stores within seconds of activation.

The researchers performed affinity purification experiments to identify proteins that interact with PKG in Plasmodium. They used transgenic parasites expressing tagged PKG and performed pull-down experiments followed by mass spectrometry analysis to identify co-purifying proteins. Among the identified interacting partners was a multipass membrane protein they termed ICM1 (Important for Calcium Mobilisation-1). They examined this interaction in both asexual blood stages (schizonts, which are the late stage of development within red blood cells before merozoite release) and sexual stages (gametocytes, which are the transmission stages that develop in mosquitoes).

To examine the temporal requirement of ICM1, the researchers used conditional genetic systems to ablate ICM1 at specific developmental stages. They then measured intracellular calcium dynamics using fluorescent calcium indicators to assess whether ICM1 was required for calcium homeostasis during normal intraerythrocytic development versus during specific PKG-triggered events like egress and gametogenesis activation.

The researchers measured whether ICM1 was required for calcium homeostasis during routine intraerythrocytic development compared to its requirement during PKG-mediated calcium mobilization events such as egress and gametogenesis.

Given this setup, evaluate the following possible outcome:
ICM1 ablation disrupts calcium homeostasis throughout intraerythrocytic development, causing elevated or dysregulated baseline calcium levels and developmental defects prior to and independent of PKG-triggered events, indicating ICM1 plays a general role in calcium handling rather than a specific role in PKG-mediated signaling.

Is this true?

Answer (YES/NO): NO